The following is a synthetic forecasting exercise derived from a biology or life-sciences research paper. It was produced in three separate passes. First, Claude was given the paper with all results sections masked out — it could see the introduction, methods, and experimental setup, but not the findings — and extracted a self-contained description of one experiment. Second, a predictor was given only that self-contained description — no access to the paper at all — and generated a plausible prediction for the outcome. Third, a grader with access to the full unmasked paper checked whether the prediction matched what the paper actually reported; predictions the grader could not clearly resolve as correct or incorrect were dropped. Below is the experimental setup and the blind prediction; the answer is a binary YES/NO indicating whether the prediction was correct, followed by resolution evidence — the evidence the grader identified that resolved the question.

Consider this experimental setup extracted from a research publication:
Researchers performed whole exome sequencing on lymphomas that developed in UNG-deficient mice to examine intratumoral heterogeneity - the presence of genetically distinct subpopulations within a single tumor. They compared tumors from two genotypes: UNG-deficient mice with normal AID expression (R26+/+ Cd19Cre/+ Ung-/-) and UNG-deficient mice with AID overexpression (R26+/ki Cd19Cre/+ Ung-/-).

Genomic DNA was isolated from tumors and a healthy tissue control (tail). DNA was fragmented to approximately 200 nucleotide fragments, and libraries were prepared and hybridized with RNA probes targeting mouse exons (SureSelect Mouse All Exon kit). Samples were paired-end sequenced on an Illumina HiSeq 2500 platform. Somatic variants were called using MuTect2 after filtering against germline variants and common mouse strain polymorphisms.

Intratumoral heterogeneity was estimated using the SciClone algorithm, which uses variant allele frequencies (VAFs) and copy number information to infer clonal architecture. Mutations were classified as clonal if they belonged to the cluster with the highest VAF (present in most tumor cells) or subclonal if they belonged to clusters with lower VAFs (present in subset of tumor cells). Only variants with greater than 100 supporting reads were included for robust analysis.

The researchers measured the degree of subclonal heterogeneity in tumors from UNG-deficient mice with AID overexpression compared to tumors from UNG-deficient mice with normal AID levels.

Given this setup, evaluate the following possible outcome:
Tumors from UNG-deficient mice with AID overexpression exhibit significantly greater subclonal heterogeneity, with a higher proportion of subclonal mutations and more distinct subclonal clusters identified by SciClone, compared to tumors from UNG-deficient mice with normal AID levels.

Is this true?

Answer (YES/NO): YES